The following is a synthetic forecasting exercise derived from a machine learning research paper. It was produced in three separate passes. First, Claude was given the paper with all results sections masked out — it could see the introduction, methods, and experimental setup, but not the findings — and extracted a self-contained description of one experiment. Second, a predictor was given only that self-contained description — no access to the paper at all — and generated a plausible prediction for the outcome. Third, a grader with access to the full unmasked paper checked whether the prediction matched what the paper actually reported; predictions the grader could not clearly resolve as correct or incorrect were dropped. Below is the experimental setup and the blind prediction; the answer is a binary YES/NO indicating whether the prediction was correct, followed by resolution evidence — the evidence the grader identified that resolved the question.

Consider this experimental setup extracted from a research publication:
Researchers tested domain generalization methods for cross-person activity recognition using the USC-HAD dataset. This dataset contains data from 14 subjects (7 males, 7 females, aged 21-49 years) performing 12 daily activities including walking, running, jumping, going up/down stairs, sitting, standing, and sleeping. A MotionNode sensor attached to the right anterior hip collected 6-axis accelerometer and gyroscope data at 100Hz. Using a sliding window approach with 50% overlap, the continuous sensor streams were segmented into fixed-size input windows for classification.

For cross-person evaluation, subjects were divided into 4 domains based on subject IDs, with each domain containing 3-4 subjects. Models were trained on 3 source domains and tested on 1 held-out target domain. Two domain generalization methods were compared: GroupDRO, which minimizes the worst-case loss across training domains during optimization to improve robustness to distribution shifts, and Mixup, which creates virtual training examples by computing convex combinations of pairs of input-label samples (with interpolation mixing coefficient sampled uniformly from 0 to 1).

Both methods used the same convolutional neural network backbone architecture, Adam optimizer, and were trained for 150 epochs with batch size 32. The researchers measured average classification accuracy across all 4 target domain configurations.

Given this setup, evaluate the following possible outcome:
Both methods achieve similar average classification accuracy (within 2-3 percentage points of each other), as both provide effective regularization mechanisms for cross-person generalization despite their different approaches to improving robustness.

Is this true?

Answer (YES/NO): YES